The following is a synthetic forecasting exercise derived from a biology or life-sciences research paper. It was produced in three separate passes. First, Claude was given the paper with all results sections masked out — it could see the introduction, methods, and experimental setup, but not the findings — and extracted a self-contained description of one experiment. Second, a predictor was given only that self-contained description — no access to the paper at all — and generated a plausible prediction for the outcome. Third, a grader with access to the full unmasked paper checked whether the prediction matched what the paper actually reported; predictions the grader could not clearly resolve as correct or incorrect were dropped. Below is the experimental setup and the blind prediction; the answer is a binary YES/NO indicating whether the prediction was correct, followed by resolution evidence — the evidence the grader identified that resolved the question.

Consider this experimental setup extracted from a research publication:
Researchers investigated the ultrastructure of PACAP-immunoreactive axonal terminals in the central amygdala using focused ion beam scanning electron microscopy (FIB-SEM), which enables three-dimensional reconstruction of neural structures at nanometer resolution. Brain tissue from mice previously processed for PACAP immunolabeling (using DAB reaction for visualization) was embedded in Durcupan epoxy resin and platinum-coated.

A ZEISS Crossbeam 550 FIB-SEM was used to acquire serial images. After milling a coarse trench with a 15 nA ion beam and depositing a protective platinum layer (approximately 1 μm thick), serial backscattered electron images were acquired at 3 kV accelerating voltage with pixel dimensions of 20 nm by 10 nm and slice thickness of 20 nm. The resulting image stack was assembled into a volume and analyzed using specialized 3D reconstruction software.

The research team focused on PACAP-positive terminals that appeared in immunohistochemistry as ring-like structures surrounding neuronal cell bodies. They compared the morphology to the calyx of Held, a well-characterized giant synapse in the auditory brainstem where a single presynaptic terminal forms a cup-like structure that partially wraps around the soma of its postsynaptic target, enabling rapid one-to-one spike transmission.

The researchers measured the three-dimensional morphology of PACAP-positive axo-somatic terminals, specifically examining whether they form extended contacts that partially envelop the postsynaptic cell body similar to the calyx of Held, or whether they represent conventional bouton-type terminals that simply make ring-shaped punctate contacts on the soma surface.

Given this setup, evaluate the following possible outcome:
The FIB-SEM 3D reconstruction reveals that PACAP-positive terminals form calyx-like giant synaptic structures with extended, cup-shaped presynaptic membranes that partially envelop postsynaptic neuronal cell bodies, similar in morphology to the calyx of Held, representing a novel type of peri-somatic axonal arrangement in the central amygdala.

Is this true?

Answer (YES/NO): YES